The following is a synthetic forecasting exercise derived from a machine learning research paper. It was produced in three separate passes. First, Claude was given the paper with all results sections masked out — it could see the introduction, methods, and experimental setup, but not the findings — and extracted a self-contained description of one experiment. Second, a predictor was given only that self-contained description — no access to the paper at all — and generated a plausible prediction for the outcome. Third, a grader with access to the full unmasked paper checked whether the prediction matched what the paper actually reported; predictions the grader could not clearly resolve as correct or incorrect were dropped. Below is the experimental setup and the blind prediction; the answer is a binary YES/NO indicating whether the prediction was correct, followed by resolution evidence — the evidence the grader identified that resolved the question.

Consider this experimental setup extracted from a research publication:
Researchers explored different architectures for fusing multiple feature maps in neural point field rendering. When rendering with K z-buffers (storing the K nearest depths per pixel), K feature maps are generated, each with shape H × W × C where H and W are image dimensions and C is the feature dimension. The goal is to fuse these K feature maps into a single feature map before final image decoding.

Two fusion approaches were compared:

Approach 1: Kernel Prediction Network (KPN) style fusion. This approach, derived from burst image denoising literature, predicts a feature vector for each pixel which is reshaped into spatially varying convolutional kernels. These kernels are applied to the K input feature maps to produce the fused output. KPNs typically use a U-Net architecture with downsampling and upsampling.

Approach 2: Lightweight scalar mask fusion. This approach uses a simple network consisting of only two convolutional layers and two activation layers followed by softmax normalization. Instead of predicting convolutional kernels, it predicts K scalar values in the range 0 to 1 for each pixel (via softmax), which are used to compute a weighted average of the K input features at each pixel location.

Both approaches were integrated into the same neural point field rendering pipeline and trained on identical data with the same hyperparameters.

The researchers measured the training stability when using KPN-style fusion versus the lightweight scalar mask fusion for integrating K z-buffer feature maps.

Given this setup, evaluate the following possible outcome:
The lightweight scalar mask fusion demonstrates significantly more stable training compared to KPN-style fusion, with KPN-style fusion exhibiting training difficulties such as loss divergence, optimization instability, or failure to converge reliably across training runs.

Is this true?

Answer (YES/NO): YES